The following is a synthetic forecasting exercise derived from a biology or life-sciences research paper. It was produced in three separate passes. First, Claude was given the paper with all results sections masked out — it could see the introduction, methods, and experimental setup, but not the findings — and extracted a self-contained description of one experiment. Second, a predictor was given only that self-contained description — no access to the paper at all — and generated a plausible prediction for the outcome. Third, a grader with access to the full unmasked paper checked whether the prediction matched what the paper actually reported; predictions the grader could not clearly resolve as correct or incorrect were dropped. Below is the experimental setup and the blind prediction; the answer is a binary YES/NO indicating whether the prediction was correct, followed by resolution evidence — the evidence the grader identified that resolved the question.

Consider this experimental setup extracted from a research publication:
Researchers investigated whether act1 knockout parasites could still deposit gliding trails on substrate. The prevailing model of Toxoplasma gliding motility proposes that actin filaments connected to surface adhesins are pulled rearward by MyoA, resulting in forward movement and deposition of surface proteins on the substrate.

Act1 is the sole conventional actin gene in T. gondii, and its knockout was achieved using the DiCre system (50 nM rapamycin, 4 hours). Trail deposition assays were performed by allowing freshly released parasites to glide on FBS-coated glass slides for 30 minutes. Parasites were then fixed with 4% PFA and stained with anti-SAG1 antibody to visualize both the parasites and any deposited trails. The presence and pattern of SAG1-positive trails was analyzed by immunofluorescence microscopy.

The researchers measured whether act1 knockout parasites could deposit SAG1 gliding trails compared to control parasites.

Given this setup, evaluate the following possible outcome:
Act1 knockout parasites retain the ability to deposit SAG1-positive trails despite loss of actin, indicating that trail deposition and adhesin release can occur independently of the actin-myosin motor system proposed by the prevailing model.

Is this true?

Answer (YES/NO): YES